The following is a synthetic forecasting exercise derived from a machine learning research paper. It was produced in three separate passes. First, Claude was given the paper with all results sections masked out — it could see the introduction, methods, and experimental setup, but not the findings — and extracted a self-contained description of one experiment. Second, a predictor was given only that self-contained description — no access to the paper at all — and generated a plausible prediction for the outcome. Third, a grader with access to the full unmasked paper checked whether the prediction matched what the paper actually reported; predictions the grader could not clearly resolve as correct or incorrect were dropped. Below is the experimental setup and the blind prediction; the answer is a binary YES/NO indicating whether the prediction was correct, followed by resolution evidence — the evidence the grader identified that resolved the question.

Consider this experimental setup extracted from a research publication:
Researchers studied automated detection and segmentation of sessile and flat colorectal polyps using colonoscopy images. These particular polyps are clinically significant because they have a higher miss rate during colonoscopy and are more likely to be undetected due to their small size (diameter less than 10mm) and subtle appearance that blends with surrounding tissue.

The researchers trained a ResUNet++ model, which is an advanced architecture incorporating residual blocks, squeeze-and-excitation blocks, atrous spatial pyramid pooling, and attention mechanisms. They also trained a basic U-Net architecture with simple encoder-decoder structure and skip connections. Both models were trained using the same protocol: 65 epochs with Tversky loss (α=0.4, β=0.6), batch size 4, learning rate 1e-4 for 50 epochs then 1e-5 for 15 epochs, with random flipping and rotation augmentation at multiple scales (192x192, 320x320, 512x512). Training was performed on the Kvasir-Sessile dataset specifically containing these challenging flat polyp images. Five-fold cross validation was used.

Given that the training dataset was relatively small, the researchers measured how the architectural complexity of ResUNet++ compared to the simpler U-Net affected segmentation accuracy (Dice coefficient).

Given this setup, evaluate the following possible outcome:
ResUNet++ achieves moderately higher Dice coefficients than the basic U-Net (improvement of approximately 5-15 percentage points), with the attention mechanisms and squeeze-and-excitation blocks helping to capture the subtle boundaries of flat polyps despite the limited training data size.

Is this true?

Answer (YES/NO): NO